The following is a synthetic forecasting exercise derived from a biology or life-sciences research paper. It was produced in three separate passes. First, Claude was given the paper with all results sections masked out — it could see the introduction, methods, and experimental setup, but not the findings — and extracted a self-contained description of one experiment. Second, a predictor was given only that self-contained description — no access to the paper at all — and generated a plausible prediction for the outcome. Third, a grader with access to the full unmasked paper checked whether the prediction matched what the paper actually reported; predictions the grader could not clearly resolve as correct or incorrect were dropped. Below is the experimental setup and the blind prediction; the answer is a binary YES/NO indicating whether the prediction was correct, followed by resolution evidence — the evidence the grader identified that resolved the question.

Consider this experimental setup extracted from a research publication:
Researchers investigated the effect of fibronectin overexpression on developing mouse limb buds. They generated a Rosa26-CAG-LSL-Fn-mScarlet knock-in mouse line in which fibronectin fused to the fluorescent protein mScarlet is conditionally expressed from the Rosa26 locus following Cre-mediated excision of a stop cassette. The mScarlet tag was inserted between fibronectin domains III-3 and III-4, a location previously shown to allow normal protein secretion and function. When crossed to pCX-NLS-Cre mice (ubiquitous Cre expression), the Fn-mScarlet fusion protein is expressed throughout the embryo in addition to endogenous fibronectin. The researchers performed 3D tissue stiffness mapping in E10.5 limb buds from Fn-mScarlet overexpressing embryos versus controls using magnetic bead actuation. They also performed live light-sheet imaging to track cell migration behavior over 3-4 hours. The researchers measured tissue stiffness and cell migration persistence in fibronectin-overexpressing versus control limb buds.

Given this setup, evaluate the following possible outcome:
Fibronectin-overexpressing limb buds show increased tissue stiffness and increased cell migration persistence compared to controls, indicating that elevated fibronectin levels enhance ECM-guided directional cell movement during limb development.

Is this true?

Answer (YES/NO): NO